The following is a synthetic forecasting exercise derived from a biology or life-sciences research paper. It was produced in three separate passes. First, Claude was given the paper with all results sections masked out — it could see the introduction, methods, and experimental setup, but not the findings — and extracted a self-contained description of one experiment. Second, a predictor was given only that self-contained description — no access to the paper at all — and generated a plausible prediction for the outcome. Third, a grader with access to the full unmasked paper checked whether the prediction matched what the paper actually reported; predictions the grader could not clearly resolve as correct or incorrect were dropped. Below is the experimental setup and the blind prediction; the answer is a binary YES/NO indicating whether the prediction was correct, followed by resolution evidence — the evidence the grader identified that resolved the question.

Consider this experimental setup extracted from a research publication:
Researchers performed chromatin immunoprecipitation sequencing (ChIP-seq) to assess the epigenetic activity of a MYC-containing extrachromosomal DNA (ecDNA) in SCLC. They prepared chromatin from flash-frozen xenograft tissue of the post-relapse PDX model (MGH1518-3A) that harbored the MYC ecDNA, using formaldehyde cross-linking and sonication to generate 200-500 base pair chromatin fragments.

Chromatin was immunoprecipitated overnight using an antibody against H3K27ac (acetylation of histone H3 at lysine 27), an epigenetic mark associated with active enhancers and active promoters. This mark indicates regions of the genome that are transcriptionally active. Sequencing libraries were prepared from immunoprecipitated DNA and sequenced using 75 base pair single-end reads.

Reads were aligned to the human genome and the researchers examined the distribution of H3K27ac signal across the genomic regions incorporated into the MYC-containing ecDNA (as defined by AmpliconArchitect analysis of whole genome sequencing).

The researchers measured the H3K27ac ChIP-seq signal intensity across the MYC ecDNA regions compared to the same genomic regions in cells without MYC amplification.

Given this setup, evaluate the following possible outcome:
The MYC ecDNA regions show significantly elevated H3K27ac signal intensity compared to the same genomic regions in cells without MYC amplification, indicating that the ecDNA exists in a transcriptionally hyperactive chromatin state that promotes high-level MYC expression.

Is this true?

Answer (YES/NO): YES